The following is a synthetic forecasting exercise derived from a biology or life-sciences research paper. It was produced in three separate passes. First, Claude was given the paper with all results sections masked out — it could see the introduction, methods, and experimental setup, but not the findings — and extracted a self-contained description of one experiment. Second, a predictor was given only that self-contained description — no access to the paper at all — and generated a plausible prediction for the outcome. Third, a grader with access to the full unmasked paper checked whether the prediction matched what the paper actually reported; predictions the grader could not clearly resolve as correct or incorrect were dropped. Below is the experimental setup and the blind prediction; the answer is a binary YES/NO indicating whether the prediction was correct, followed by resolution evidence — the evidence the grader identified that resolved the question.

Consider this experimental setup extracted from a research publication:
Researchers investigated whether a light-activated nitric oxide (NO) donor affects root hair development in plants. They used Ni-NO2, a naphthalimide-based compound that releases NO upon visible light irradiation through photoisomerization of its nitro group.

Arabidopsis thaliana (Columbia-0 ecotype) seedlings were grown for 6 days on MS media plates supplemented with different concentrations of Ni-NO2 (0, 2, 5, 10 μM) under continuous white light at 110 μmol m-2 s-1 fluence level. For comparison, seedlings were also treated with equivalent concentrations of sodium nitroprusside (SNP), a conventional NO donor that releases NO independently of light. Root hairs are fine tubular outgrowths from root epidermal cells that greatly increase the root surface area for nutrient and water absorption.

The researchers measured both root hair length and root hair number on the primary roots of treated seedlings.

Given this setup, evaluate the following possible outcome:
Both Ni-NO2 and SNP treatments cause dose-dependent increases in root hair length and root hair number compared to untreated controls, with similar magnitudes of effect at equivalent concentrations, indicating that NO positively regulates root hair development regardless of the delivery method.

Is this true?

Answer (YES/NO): NO